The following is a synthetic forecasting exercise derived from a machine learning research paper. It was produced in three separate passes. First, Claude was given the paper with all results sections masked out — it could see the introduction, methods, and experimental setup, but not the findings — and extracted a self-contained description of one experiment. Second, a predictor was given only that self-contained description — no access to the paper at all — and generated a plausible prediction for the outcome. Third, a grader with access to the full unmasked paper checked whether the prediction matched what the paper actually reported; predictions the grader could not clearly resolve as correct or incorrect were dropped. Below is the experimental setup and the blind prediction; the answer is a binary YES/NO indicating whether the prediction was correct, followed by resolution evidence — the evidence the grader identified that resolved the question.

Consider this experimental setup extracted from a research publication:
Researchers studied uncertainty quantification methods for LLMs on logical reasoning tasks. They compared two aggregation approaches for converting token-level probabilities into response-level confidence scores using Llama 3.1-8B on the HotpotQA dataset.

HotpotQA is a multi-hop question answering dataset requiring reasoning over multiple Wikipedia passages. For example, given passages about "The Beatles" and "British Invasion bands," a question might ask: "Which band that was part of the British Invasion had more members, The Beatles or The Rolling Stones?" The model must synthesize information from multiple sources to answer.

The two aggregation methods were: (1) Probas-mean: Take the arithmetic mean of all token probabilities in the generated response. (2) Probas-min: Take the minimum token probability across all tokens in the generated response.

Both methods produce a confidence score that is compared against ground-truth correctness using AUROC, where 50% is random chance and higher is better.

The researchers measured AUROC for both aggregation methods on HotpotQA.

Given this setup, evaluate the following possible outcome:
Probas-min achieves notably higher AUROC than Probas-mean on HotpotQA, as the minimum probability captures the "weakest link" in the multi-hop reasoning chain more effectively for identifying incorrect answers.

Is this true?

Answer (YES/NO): YES